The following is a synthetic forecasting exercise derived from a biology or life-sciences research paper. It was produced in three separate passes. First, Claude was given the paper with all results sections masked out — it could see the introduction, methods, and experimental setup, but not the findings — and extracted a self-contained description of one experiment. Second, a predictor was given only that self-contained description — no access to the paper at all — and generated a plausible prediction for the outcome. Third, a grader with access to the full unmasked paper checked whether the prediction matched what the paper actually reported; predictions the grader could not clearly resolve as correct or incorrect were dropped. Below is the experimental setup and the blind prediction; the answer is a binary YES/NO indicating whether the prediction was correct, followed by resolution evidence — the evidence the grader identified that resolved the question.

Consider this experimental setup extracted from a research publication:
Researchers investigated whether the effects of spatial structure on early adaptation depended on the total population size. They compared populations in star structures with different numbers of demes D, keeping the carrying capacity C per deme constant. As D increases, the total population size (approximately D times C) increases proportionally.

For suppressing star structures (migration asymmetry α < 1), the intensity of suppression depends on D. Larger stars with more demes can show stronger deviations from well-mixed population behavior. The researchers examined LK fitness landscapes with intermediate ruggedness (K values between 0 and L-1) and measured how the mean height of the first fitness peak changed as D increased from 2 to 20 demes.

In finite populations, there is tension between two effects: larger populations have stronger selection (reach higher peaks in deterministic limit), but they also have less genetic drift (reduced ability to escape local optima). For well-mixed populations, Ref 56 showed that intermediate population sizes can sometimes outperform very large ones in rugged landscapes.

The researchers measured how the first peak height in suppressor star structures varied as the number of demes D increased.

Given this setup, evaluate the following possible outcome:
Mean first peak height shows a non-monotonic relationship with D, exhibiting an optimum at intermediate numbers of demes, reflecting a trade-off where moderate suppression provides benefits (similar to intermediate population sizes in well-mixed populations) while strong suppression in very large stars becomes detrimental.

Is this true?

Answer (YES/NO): YES